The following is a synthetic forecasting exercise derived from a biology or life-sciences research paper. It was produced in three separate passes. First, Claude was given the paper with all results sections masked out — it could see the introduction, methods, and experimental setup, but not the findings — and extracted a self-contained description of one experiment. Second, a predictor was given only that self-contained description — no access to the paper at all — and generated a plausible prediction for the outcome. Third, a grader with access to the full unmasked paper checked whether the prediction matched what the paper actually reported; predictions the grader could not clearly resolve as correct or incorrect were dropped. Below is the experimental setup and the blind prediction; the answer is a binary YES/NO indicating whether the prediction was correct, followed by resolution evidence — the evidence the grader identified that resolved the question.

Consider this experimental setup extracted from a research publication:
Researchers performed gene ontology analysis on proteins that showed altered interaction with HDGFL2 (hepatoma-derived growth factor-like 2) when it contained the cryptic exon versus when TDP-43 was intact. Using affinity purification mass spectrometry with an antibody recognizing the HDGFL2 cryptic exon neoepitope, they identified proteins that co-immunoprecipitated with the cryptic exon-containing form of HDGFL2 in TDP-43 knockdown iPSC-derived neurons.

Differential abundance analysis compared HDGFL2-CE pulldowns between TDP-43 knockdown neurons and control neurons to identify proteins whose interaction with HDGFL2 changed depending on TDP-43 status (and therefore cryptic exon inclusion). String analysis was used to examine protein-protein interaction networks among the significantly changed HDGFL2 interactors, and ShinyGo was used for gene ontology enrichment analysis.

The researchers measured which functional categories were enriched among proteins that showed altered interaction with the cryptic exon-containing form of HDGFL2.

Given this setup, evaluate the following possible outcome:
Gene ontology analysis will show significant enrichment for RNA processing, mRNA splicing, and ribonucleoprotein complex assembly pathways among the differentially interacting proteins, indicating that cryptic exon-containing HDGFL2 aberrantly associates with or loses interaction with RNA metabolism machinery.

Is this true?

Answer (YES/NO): NO